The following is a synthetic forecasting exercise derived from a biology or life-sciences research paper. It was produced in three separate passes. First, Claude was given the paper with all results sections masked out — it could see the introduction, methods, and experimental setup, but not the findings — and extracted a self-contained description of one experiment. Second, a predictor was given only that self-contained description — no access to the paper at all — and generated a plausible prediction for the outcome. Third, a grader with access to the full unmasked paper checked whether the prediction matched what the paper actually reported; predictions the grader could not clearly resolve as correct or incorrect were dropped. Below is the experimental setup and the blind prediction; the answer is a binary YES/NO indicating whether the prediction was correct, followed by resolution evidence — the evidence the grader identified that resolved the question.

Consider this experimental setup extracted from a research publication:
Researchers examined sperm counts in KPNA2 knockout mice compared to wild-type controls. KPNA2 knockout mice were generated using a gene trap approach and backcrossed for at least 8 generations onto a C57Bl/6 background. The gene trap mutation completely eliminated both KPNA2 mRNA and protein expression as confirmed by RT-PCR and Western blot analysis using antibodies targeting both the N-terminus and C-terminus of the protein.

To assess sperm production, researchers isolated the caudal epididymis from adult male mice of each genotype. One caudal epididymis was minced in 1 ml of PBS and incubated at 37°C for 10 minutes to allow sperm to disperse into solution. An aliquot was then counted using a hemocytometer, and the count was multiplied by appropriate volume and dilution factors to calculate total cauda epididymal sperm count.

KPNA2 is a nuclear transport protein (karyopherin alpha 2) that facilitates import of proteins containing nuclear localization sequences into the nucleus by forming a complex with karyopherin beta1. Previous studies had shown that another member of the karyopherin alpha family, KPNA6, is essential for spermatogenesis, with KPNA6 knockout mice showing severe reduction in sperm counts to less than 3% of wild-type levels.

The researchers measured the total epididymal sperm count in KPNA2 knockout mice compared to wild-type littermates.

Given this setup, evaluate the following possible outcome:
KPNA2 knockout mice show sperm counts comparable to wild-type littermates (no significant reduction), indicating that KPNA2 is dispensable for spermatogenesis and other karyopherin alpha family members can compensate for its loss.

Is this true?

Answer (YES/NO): NO